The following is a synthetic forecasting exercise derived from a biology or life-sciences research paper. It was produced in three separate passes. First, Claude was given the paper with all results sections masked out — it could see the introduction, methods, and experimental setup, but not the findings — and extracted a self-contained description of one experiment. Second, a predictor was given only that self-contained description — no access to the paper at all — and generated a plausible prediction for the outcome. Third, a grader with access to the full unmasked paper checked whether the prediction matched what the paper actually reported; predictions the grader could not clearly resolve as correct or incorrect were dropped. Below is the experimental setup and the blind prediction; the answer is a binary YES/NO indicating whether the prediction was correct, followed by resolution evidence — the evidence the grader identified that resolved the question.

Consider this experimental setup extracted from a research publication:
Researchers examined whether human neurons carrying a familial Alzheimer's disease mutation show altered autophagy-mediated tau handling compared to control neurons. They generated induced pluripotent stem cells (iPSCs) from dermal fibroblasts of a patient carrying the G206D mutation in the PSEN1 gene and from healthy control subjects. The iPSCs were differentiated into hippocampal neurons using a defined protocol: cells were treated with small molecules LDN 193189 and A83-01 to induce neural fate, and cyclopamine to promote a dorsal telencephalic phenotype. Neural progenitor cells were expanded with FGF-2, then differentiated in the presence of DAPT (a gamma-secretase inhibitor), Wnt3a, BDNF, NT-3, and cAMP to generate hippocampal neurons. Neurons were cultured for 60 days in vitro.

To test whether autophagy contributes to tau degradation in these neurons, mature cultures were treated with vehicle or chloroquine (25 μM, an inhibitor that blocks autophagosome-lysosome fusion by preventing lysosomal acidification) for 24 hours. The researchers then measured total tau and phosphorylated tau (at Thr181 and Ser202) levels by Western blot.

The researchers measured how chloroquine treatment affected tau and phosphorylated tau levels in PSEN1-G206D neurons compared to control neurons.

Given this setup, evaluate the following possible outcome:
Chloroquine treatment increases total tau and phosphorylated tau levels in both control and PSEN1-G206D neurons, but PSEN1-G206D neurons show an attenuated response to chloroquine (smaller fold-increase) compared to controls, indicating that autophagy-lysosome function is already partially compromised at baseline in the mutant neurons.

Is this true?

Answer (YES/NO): NO